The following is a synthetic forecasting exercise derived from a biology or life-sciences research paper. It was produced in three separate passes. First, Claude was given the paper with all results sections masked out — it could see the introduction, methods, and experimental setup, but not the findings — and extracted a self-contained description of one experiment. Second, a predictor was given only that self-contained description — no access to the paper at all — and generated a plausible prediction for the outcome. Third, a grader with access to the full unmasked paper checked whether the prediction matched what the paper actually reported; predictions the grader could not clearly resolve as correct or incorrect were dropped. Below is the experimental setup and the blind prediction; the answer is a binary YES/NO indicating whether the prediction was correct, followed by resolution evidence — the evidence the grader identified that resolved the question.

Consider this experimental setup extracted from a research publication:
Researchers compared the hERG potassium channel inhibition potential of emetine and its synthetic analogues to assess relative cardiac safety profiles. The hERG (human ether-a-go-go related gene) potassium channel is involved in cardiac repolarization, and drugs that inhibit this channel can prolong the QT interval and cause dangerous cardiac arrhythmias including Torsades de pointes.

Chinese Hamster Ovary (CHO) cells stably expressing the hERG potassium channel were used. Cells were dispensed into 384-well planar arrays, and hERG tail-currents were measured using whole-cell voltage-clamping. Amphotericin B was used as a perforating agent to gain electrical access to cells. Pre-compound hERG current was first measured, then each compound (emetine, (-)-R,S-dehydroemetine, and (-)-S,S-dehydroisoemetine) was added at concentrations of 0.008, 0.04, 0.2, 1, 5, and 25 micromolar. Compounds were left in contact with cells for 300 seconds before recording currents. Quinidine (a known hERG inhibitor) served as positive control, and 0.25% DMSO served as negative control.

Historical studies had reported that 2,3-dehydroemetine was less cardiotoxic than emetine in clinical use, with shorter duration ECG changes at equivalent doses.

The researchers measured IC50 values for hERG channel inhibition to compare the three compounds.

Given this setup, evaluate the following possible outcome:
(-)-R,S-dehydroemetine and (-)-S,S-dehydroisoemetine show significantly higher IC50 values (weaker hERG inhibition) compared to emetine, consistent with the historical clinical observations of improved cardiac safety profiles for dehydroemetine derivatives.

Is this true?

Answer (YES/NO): NO